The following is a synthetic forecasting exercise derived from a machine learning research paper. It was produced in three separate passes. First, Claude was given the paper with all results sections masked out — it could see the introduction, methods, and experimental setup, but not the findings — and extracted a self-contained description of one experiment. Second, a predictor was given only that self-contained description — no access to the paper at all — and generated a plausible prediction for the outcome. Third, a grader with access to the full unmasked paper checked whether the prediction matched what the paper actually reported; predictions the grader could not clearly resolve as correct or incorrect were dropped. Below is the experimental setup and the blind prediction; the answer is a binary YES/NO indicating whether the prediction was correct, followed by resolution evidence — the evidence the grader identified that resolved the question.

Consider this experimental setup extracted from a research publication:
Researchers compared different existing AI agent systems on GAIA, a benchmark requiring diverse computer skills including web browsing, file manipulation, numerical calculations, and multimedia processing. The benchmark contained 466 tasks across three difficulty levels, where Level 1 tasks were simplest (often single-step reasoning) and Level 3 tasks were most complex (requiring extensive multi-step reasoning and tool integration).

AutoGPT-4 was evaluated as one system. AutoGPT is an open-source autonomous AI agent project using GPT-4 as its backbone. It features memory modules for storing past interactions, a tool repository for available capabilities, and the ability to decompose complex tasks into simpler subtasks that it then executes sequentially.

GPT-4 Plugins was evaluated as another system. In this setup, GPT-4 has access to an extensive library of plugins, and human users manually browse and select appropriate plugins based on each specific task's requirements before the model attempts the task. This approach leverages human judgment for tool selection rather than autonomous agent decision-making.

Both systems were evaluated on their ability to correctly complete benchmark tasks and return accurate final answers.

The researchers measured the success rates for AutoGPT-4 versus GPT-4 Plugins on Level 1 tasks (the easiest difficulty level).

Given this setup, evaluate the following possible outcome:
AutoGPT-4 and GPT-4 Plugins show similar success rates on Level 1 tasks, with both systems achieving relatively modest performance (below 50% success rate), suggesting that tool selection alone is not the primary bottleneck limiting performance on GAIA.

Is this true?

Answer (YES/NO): NO